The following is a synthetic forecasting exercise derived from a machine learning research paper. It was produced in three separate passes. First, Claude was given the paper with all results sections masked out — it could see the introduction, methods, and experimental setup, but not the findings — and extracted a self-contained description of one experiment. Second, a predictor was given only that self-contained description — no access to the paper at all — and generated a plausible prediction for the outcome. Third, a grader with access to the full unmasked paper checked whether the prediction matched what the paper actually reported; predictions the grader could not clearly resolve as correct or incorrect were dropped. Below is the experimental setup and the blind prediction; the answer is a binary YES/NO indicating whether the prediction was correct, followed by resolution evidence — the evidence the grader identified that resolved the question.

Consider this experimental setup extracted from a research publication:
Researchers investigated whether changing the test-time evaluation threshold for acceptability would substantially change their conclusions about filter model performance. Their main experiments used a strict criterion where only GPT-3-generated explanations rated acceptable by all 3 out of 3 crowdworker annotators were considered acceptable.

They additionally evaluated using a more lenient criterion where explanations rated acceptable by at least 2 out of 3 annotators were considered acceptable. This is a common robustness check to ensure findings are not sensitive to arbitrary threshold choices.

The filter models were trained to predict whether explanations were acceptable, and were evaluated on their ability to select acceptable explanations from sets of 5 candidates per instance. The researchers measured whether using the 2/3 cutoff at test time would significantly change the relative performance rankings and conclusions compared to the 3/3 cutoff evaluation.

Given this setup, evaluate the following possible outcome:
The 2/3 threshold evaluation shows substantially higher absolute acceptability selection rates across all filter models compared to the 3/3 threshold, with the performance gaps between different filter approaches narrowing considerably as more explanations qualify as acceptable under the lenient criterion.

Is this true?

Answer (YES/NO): NO